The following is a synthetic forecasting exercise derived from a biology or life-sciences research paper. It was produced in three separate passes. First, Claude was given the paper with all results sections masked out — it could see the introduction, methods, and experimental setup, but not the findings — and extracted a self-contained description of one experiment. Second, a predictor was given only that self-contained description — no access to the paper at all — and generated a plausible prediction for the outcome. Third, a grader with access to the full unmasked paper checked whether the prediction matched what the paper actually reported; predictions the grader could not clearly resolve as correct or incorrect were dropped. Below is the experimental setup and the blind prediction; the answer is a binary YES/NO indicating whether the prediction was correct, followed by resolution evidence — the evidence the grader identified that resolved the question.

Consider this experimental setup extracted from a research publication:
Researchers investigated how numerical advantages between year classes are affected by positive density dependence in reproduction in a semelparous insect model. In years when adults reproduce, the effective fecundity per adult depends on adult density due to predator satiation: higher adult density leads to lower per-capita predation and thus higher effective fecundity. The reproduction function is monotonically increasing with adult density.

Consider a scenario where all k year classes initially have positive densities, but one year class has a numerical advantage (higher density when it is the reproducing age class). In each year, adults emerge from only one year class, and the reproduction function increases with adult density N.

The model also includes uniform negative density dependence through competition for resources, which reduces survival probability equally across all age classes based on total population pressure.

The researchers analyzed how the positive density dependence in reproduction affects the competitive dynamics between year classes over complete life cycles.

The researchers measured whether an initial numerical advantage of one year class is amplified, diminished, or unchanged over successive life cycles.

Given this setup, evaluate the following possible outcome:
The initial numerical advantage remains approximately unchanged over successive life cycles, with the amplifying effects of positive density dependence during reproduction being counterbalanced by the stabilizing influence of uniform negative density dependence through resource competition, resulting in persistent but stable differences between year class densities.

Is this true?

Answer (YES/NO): NO